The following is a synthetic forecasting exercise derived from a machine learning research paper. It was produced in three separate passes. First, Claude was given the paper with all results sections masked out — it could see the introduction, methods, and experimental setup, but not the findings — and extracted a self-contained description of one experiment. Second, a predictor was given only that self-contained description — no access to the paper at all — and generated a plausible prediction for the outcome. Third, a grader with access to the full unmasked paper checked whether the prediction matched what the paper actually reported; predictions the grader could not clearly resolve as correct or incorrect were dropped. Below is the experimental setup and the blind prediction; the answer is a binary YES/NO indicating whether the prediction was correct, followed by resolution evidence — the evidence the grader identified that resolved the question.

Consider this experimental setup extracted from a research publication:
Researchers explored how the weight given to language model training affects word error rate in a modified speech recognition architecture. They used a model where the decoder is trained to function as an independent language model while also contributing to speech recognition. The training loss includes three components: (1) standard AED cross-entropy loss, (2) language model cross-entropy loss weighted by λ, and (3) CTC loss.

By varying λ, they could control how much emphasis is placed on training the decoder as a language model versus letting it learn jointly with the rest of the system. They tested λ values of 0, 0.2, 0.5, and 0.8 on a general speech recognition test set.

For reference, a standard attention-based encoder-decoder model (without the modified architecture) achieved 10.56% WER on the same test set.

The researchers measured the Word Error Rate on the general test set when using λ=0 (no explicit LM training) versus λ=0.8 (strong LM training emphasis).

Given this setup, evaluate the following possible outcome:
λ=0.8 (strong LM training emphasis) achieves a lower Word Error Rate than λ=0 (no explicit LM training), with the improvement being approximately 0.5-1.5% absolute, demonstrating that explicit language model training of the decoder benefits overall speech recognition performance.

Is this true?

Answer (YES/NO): NO